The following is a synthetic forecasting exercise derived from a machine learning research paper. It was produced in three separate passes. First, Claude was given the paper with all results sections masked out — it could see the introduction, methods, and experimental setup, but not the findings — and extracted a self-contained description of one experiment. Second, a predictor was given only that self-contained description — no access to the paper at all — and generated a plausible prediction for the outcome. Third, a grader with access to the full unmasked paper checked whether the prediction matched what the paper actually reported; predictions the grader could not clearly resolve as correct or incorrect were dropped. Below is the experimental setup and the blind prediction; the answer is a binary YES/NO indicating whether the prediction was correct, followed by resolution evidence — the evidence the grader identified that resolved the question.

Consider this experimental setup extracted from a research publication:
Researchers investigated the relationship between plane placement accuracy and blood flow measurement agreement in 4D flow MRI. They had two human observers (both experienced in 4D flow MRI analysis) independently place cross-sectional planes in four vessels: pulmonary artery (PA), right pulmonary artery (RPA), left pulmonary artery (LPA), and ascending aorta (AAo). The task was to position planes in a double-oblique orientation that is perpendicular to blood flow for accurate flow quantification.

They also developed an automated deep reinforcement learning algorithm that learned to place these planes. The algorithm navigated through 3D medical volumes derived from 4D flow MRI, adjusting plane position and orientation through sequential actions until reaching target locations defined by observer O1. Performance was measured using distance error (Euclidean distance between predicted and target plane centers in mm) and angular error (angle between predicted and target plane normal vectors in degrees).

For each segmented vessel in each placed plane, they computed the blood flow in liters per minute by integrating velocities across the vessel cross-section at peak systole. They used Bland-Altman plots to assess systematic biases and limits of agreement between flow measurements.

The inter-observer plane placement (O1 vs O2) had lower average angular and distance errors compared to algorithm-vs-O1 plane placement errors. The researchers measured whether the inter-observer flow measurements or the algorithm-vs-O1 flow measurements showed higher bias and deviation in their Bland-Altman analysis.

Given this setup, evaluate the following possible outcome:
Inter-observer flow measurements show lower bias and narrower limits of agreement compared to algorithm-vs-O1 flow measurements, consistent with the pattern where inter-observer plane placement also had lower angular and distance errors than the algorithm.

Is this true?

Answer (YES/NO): NO